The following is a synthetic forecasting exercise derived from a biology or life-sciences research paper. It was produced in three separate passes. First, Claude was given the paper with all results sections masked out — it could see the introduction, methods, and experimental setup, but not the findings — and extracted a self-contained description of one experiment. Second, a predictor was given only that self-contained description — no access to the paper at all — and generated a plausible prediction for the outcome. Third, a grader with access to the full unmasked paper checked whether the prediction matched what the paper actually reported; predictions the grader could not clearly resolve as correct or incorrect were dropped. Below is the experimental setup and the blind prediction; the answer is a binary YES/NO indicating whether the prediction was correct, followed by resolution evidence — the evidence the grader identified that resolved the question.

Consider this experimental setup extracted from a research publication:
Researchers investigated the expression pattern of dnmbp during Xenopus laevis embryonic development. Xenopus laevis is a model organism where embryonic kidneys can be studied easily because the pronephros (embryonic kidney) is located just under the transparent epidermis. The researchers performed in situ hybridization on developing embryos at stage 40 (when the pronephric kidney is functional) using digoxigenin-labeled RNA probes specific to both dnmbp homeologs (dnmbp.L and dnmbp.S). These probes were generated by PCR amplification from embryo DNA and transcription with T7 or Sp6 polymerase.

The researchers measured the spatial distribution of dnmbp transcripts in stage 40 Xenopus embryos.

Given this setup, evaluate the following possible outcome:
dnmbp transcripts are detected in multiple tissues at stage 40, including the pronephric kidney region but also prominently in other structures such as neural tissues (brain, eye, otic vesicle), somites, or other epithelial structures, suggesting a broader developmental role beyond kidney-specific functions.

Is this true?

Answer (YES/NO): YES